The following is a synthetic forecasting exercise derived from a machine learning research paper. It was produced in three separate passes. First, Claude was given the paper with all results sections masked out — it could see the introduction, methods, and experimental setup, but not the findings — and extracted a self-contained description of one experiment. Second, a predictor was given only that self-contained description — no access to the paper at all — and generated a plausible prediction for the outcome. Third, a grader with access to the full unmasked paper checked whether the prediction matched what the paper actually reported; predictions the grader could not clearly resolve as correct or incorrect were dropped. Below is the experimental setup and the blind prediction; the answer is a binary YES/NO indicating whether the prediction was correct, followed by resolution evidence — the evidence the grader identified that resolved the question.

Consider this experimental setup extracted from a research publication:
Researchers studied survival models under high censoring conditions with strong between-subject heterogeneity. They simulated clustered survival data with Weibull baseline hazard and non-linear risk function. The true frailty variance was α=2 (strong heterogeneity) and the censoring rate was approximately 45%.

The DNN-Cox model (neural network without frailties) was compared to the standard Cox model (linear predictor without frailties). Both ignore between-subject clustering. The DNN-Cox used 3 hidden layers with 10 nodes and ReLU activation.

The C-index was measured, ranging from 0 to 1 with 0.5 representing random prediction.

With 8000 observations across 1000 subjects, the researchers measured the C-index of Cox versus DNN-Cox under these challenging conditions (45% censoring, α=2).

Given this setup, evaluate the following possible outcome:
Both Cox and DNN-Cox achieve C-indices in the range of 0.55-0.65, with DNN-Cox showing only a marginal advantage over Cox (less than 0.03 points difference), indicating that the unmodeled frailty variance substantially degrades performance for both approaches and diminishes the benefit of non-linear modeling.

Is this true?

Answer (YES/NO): NO